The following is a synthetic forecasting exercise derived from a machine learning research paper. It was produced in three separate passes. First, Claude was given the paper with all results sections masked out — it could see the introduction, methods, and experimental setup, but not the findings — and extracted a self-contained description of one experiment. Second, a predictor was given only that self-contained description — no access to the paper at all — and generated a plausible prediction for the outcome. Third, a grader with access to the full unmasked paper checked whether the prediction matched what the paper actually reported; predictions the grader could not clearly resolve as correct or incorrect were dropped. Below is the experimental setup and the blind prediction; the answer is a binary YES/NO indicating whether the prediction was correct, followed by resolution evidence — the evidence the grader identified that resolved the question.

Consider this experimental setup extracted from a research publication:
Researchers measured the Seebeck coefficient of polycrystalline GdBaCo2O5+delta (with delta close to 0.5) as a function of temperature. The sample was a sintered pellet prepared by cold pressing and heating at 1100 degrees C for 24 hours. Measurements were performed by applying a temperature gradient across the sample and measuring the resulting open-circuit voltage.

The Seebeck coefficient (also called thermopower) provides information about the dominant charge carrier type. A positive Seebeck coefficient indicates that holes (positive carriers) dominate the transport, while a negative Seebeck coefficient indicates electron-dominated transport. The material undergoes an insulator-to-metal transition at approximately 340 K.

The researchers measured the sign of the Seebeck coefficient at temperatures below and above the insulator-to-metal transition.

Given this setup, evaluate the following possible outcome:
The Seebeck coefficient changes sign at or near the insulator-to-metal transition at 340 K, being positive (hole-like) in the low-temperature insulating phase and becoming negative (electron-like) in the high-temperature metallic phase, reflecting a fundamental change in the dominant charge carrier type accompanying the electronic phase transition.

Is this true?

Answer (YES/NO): NO